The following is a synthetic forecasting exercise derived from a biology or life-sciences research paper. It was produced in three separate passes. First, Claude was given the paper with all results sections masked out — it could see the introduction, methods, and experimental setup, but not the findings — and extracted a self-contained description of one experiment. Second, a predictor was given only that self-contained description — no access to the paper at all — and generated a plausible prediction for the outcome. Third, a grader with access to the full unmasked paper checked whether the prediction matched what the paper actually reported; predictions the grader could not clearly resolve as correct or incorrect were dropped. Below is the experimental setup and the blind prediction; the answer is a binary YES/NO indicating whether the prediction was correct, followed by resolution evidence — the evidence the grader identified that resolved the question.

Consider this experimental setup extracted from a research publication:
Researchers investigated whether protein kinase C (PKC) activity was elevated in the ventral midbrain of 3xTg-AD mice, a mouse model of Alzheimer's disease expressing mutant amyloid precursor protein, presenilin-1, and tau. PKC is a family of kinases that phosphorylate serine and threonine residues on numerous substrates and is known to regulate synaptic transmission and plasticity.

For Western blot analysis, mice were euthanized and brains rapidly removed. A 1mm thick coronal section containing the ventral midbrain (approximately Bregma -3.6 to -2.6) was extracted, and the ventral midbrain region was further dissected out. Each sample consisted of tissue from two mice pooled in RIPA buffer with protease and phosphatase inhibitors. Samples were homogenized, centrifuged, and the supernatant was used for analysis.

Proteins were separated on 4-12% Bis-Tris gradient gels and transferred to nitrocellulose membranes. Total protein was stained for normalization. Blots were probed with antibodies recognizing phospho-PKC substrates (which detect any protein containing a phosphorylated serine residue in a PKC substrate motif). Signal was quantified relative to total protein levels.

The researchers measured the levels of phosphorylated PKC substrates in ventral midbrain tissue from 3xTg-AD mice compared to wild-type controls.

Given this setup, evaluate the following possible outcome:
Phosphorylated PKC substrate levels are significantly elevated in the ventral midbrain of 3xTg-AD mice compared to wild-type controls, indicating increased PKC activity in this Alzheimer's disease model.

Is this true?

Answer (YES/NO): YES